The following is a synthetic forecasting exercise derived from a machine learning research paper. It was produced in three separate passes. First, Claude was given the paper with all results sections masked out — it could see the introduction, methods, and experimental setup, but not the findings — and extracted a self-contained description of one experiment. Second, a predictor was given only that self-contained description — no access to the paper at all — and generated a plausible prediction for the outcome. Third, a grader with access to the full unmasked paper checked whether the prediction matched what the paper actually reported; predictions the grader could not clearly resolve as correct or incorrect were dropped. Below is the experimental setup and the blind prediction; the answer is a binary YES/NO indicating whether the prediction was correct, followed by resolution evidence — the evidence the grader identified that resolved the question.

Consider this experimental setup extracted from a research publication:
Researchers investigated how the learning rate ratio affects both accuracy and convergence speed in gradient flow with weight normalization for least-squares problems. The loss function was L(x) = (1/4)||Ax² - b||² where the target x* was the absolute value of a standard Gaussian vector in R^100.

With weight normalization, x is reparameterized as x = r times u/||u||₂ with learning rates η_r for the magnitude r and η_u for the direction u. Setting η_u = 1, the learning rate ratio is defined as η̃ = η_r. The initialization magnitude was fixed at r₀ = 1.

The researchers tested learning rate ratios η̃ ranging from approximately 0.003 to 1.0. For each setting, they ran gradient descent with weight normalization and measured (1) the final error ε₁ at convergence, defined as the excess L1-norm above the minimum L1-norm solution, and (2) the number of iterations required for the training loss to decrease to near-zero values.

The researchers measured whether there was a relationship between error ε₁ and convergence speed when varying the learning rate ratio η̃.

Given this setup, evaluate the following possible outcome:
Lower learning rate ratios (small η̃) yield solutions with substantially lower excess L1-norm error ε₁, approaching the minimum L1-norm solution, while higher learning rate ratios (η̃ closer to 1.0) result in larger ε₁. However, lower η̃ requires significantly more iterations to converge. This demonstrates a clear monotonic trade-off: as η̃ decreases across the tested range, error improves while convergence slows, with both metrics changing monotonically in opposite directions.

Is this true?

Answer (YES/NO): YES